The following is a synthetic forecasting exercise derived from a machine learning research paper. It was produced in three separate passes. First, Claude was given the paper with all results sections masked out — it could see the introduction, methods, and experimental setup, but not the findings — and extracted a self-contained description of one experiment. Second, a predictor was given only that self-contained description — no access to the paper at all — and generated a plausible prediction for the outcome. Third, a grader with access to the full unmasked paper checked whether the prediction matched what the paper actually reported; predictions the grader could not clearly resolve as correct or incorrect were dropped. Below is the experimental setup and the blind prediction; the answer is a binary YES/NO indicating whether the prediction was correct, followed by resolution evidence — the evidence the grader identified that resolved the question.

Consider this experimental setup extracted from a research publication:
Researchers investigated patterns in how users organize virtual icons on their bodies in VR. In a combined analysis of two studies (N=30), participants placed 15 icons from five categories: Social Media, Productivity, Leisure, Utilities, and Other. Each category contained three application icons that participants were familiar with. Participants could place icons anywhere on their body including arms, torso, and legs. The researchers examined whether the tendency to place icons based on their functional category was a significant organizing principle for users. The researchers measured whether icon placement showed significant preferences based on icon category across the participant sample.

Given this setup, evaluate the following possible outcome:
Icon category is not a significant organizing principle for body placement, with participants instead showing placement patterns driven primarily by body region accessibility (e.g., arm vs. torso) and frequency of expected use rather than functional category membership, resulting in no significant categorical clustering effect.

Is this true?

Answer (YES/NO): NO